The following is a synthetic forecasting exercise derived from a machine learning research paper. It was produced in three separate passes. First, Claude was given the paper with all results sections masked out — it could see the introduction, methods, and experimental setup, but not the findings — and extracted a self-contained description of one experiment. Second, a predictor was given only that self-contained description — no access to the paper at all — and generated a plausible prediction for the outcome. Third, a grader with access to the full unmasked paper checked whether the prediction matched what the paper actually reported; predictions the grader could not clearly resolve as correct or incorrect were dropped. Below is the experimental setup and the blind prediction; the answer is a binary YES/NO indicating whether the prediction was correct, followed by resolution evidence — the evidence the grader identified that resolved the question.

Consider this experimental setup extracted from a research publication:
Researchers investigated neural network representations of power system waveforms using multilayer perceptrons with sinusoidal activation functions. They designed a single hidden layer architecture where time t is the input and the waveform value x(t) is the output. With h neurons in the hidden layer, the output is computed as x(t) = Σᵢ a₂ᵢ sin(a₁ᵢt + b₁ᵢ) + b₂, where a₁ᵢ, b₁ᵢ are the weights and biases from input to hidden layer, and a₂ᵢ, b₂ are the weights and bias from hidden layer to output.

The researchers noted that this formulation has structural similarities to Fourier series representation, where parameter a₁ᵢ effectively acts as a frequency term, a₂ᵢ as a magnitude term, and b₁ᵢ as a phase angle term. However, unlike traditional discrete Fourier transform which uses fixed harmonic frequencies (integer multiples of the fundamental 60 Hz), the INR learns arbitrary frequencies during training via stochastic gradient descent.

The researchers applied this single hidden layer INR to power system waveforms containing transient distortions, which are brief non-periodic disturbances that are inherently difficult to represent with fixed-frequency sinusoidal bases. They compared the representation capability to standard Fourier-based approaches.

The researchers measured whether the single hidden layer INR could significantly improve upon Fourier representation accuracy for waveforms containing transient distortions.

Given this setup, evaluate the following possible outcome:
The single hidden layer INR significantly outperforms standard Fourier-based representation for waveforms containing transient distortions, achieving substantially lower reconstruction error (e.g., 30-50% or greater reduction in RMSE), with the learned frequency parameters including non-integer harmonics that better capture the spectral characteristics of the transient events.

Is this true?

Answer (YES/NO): NO